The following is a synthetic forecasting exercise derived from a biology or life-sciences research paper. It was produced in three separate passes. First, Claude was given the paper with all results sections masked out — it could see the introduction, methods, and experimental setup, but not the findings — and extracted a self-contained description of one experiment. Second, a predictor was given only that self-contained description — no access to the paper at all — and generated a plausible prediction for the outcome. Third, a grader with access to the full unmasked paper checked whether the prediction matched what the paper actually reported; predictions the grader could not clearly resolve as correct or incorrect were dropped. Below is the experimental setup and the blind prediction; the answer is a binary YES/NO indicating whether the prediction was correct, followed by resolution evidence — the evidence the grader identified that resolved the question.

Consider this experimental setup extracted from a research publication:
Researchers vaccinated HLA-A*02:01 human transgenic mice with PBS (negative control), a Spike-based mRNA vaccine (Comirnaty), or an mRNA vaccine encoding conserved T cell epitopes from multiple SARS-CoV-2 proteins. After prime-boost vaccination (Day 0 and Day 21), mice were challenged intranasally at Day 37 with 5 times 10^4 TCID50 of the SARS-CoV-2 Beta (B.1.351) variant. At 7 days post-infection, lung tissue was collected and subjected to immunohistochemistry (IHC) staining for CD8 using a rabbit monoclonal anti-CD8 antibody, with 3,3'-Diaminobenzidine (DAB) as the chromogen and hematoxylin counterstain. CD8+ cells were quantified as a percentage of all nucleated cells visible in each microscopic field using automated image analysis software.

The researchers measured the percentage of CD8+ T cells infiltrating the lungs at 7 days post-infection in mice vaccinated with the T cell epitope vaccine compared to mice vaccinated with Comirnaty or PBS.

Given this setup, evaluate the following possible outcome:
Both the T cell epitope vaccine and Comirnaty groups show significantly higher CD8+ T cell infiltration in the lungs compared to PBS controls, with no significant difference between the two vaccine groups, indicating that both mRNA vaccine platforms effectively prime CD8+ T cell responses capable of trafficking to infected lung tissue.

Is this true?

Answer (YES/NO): NO